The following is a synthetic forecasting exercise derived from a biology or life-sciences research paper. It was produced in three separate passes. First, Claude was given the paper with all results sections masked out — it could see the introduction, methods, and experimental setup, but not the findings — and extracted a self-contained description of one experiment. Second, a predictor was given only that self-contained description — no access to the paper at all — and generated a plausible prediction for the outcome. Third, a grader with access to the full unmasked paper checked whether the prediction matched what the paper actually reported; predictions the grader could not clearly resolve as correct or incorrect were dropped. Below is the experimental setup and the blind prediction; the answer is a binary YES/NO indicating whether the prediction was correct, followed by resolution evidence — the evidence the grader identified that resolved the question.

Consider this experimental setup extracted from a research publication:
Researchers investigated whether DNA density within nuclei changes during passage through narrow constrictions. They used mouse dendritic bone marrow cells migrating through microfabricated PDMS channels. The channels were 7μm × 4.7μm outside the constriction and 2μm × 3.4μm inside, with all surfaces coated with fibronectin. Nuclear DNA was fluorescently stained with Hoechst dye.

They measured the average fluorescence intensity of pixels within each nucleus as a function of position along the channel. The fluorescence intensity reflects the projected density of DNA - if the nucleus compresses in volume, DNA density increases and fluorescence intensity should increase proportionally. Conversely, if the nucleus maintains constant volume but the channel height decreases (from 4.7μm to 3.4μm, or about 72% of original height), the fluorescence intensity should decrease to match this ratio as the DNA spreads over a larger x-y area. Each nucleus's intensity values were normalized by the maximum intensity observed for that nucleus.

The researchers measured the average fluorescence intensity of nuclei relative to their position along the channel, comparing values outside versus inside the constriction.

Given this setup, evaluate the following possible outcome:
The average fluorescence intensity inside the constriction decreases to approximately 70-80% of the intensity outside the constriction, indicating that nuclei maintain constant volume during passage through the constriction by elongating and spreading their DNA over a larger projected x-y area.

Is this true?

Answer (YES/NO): NO